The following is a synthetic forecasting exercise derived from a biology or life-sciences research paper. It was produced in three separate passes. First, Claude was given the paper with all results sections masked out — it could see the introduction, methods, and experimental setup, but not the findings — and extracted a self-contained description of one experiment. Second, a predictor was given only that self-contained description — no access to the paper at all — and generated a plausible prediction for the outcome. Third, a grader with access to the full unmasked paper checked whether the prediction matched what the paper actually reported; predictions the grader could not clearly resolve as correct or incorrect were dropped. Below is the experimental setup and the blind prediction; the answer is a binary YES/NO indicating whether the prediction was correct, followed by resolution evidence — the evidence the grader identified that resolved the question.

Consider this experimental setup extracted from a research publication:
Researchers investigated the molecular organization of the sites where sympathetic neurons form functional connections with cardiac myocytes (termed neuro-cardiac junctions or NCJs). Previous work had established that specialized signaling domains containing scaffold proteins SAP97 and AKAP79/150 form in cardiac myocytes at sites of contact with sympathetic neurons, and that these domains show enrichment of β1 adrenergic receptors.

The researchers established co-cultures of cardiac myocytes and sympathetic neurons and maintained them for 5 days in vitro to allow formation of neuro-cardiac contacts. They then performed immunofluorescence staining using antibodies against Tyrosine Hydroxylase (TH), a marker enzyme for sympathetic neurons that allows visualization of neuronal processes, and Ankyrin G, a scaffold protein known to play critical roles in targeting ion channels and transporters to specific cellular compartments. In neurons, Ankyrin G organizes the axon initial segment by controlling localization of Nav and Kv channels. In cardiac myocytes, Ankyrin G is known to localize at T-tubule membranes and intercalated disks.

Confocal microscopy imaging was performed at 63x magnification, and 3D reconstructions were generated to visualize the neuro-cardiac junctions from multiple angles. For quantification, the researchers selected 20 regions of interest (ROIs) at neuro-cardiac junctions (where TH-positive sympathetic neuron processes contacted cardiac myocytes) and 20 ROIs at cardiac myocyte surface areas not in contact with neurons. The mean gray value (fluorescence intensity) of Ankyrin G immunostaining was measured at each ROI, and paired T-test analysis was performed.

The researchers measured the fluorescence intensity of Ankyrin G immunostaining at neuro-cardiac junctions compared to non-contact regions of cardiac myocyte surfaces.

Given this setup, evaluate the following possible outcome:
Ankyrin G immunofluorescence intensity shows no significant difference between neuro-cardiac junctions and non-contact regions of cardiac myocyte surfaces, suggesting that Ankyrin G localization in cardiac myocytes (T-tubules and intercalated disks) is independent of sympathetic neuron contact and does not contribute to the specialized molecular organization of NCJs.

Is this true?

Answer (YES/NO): NO